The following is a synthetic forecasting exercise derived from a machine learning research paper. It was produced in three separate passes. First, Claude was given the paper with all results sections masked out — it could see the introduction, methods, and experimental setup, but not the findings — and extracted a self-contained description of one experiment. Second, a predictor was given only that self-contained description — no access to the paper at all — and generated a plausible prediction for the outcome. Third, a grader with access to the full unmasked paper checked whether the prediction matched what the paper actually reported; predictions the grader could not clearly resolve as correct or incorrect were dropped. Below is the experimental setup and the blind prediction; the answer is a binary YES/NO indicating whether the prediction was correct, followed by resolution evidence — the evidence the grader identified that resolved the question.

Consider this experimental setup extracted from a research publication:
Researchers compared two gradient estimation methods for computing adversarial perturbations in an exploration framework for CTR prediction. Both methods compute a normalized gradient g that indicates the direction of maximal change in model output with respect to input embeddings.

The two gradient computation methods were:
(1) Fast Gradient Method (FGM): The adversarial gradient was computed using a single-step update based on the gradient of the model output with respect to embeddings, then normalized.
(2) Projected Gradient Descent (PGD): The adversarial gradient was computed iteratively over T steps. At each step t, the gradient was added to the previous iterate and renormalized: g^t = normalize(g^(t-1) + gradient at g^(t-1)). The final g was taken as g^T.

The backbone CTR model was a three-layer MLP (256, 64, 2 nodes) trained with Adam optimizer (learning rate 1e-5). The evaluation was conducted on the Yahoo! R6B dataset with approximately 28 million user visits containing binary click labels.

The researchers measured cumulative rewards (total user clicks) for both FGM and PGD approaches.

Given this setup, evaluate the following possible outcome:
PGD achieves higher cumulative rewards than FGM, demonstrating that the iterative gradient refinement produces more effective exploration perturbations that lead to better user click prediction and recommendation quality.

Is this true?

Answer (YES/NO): YES